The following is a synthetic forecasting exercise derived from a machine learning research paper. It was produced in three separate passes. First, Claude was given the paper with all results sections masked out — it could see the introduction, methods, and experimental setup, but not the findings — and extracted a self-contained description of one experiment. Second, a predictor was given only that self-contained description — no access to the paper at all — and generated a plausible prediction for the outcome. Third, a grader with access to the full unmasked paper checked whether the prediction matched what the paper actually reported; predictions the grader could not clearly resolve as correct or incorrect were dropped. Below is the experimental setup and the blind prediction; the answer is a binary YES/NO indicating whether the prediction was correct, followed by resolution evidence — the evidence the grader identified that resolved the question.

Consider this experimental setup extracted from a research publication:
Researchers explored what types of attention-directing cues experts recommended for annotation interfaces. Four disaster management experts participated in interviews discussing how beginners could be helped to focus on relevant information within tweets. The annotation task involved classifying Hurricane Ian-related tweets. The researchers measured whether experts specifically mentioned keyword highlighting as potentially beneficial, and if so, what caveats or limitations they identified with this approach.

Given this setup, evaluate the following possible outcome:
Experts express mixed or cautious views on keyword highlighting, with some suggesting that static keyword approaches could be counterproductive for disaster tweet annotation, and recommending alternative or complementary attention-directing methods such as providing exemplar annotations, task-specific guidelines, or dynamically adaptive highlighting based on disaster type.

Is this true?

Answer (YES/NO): NO